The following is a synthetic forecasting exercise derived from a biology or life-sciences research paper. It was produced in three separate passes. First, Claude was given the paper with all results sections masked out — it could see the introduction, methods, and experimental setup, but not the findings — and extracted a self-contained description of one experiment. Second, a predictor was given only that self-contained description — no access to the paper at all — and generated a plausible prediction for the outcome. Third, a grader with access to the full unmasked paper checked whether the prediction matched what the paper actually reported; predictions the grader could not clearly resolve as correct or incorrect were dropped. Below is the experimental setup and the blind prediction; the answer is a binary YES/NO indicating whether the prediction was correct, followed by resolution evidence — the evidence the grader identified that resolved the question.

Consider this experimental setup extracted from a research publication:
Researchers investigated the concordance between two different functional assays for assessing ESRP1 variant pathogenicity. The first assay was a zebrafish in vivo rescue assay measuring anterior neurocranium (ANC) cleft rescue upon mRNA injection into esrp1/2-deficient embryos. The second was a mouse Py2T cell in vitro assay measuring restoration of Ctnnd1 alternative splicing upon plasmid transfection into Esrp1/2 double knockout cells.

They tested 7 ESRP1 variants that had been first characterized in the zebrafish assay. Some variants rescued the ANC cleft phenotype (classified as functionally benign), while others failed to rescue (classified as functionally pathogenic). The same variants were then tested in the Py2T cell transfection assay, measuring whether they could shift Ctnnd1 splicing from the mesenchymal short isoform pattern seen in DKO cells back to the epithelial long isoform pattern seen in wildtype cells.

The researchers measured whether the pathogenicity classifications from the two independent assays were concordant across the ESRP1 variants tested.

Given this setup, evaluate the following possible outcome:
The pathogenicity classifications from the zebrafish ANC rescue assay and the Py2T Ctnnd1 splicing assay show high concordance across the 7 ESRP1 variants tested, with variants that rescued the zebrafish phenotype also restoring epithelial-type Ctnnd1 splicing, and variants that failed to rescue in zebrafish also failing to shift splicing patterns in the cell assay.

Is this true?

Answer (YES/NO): NO